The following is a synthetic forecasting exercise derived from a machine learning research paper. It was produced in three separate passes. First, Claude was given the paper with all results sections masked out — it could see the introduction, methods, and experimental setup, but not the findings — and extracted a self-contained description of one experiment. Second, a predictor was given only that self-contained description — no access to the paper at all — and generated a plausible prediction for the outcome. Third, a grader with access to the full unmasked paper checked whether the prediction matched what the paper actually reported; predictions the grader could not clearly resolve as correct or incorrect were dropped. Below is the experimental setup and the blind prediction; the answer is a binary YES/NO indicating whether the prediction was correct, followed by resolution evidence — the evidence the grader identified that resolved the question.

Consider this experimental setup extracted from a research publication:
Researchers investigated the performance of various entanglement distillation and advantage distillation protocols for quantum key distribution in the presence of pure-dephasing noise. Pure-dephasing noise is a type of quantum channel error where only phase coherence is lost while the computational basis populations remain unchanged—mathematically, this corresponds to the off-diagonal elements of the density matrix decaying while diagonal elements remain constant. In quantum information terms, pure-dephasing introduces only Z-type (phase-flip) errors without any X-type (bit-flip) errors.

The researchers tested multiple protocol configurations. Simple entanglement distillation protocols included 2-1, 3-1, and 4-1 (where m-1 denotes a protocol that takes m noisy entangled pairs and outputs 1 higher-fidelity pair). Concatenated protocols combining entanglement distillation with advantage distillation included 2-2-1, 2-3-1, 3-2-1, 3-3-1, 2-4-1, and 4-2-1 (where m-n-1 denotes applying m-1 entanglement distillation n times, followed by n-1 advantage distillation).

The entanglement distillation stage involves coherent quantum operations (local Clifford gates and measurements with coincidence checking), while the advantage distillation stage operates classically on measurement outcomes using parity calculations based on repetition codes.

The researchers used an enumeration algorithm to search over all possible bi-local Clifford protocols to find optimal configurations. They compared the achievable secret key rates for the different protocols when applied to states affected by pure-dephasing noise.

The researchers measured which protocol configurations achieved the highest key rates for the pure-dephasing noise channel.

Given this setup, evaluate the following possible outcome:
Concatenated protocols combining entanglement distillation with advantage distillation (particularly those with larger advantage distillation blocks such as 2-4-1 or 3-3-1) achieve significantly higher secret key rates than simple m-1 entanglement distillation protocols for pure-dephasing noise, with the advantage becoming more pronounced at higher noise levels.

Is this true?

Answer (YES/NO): NO